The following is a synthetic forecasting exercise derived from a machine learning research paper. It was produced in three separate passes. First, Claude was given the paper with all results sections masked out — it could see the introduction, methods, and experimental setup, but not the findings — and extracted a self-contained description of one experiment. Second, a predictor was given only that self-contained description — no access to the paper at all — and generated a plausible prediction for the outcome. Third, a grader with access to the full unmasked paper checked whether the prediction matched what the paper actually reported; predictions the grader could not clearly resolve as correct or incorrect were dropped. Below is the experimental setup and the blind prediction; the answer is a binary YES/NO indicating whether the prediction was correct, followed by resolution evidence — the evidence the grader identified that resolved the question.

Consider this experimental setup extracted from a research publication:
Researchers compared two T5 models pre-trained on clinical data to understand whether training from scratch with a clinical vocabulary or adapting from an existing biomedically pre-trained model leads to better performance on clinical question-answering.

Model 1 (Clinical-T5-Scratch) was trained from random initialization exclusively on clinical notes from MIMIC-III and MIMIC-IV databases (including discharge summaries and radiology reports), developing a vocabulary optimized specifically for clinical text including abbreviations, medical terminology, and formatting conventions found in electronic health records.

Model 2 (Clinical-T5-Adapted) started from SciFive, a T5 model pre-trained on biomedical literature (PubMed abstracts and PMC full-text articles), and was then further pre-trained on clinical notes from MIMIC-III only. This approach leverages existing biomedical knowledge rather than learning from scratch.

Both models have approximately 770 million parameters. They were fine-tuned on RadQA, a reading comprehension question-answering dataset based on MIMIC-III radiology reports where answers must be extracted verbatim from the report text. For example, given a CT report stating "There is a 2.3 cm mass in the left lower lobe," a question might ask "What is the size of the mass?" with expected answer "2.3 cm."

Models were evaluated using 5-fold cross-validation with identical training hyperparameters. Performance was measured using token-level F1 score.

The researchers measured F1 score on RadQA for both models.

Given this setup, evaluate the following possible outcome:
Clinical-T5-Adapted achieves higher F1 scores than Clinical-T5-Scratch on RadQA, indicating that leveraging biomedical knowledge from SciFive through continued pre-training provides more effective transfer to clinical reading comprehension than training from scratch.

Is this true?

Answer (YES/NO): NO